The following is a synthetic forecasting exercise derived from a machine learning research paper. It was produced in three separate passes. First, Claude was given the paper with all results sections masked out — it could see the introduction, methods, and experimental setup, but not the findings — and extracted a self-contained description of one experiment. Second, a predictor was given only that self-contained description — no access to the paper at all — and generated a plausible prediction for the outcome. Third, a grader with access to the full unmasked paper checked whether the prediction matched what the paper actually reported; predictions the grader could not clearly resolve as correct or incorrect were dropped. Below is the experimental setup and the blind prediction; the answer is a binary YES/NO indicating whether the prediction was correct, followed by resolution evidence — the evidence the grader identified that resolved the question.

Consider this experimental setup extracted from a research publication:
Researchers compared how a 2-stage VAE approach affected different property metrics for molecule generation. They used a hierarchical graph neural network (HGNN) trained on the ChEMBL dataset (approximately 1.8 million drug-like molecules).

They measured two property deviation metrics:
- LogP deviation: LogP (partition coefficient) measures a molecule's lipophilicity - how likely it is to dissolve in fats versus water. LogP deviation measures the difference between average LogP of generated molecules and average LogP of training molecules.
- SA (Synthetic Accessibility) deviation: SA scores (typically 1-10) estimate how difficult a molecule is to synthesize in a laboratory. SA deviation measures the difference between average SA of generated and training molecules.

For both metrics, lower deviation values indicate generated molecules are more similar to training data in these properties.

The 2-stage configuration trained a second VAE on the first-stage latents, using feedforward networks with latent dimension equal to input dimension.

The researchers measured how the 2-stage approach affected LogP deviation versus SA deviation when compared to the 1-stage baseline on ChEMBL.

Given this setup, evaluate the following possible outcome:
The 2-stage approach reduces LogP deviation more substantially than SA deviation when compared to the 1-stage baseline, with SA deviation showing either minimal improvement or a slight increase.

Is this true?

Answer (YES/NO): YES